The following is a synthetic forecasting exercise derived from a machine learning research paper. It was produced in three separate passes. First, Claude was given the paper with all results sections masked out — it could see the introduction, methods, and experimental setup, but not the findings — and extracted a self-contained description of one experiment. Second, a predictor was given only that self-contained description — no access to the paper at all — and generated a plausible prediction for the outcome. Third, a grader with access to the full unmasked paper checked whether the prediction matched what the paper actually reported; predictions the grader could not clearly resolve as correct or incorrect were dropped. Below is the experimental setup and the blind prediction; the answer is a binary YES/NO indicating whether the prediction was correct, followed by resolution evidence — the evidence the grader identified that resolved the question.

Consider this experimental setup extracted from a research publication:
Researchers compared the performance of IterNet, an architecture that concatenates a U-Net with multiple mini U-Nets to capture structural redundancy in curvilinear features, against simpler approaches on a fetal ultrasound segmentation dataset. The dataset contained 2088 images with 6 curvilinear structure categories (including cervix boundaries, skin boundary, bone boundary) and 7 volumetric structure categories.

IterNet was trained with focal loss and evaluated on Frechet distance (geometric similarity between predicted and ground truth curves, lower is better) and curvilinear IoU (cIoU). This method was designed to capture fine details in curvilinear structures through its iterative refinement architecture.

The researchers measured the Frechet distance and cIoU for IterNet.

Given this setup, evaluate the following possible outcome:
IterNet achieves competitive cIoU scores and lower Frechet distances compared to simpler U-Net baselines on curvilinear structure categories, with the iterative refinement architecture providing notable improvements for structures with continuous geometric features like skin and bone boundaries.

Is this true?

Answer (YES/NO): NO